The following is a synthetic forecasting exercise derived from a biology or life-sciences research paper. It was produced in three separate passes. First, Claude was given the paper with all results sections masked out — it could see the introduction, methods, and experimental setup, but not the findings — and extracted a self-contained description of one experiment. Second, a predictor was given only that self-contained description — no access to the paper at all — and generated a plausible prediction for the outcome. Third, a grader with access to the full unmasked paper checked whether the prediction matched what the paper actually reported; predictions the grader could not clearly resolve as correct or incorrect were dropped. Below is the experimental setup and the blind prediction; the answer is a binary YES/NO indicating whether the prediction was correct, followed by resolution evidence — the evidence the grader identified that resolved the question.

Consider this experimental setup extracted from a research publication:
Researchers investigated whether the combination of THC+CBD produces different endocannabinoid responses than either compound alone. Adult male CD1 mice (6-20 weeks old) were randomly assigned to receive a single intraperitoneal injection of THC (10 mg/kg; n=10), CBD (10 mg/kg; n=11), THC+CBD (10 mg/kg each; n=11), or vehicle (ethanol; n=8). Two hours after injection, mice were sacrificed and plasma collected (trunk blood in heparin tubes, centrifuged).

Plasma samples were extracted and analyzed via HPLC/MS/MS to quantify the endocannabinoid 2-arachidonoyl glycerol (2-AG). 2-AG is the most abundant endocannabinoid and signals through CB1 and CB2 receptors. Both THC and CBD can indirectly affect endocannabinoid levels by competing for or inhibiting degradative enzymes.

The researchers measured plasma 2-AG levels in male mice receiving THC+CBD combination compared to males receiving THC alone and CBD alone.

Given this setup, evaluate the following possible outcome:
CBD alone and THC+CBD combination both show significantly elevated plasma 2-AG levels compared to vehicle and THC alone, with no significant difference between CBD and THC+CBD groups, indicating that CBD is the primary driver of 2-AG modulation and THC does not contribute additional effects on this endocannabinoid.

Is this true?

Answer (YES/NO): NO